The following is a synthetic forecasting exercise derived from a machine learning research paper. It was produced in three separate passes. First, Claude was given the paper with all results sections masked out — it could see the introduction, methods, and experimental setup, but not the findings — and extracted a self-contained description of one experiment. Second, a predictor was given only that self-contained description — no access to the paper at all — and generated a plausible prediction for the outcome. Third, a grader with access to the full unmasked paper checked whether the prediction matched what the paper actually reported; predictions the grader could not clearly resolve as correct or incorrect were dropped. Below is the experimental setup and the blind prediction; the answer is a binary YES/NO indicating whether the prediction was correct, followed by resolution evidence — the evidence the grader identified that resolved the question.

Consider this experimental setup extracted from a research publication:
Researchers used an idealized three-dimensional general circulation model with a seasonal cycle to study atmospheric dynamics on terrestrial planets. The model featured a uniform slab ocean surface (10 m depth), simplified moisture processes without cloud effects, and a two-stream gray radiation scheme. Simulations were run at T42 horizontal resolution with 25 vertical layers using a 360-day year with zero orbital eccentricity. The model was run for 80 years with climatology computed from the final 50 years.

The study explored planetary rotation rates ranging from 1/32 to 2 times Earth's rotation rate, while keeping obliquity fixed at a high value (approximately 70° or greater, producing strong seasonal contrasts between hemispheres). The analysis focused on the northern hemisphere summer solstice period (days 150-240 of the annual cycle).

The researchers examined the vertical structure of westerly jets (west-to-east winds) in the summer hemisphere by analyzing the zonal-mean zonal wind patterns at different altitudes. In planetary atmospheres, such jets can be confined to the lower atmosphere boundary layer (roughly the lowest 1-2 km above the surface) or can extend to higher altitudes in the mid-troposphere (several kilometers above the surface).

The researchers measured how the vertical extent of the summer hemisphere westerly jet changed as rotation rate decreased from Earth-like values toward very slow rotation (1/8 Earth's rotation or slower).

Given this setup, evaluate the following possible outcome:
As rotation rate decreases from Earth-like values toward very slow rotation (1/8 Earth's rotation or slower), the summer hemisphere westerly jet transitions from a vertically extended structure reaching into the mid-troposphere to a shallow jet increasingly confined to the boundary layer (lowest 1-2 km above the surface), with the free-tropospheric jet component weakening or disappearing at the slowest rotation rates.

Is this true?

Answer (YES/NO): NO